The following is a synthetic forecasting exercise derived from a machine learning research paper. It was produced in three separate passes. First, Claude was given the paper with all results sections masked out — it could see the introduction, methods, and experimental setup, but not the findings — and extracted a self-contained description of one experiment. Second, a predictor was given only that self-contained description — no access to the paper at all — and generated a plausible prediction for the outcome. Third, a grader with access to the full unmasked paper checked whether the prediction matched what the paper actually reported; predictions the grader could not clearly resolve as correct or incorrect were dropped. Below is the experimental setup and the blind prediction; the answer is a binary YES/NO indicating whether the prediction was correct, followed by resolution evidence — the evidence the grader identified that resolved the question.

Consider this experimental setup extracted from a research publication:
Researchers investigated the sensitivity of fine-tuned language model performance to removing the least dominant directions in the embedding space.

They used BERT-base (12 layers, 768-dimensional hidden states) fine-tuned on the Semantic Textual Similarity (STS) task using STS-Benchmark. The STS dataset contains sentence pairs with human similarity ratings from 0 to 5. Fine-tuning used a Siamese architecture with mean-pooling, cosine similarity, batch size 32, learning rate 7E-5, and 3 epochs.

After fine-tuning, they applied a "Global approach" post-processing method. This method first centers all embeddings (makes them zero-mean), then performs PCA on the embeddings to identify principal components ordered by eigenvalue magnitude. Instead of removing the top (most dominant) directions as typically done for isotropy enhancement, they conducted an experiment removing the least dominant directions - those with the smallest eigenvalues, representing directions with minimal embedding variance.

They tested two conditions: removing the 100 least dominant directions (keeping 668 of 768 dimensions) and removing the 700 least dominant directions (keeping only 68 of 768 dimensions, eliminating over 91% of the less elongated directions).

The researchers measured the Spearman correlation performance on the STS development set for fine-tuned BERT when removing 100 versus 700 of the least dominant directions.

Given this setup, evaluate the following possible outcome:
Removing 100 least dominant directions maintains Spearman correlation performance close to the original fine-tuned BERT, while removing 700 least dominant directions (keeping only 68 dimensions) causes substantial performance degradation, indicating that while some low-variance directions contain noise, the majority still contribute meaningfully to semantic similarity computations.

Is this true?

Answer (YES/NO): NO